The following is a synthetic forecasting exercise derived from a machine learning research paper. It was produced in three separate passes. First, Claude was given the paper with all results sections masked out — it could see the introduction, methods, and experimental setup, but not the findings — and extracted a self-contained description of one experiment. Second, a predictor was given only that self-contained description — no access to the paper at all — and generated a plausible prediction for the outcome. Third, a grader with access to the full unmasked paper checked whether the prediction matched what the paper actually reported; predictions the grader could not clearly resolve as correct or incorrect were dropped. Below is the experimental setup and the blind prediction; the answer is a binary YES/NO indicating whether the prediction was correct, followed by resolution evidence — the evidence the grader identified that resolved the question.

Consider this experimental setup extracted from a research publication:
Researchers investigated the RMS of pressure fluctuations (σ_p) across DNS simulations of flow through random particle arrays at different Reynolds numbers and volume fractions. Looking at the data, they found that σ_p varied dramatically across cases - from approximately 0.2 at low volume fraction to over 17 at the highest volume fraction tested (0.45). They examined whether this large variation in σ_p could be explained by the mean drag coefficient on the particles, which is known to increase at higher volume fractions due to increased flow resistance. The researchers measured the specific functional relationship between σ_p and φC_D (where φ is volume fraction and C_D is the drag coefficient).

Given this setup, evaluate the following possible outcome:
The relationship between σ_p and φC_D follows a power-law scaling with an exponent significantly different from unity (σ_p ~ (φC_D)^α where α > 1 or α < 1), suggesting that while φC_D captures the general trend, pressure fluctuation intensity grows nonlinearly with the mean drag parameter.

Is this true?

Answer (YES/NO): NO